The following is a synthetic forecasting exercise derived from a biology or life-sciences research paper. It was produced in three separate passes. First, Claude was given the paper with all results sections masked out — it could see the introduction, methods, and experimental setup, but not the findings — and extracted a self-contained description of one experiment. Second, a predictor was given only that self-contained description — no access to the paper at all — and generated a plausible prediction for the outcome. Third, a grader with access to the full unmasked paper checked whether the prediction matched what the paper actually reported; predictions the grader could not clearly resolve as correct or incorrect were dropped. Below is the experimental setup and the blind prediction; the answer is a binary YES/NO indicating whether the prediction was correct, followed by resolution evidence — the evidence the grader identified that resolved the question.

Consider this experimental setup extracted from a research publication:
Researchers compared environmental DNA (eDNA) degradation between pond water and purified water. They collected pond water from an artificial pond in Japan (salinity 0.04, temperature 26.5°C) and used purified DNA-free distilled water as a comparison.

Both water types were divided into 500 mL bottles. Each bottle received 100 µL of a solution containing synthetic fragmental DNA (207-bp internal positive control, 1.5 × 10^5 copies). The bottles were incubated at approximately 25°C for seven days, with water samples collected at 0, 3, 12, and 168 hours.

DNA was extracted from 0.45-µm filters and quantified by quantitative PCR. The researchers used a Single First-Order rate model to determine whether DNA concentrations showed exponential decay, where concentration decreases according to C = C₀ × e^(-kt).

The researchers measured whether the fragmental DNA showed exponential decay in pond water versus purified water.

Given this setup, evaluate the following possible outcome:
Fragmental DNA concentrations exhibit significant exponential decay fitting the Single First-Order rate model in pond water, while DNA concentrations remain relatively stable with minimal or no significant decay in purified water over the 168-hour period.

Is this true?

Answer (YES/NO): YES